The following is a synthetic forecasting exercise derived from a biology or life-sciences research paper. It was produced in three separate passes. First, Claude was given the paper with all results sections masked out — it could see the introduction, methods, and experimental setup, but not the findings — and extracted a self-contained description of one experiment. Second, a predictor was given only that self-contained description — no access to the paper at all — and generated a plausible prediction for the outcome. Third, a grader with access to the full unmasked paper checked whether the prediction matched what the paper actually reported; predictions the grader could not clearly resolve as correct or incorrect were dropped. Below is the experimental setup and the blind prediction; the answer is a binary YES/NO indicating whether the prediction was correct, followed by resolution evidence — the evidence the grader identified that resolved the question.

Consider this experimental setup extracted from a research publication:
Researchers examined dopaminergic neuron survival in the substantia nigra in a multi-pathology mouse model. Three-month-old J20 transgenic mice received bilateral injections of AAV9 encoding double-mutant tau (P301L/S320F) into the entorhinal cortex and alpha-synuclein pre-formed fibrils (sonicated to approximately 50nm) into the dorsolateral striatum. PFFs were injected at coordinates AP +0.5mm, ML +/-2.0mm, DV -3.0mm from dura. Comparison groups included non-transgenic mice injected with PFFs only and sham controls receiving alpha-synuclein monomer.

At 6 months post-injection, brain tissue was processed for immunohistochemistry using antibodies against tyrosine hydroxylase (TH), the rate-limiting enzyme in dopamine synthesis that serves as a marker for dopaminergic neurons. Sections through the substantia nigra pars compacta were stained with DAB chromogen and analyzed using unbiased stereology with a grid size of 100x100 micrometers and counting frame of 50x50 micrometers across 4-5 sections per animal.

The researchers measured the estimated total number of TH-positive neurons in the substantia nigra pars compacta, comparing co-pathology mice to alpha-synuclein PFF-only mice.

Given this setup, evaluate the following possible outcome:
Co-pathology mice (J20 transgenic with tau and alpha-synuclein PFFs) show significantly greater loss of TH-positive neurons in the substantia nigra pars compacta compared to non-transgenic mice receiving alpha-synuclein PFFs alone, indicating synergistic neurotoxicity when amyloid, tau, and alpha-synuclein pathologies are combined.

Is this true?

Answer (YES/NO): NO